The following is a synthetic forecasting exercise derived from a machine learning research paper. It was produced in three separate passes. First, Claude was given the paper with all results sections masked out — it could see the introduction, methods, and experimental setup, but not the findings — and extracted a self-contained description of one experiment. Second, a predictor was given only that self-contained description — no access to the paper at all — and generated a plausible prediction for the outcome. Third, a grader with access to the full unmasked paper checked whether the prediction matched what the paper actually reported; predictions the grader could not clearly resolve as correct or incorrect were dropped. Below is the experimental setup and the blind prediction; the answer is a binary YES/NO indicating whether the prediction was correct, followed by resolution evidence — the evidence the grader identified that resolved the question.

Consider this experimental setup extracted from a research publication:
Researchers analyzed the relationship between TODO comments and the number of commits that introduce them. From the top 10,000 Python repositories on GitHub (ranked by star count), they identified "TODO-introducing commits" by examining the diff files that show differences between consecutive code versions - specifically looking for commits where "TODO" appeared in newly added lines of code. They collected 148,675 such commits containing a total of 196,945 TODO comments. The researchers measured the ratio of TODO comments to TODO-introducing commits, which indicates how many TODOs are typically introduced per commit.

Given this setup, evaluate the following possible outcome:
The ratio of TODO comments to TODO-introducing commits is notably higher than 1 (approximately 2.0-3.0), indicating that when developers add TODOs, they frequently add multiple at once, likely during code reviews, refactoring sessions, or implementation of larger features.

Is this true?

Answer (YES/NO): NO